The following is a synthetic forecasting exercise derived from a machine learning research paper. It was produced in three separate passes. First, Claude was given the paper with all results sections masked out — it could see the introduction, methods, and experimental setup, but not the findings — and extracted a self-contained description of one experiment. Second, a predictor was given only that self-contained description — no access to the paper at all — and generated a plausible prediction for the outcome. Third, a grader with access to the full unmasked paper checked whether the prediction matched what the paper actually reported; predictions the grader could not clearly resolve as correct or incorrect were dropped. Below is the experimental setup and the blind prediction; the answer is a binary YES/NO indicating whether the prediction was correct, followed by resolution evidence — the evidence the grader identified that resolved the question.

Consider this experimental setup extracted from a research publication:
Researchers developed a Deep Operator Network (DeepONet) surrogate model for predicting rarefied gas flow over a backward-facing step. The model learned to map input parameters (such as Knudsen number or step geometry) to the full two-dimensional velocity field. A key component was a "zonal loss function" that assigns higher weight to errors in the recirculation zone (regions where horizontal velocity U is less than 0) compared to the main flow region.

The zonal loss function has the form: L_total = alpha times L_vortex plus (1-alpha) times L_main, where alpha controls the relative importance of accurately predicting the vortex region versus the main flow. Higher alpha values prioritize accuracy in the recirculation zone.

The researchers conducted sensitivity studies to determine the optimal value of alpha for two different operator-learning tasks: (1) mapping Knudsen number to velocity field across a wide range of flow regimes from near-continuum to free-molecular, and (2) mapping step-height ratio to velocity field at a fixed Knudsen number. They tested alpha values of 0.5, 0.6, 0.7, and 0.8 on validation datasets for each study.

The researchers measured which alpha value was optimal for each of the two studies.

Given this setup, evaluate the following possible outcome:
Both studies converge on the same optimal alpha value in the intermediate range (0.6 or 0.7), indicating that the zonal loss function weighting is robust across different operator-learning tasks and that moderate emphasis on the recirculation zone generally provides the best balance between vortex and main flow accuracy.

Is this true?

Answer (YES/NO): NO